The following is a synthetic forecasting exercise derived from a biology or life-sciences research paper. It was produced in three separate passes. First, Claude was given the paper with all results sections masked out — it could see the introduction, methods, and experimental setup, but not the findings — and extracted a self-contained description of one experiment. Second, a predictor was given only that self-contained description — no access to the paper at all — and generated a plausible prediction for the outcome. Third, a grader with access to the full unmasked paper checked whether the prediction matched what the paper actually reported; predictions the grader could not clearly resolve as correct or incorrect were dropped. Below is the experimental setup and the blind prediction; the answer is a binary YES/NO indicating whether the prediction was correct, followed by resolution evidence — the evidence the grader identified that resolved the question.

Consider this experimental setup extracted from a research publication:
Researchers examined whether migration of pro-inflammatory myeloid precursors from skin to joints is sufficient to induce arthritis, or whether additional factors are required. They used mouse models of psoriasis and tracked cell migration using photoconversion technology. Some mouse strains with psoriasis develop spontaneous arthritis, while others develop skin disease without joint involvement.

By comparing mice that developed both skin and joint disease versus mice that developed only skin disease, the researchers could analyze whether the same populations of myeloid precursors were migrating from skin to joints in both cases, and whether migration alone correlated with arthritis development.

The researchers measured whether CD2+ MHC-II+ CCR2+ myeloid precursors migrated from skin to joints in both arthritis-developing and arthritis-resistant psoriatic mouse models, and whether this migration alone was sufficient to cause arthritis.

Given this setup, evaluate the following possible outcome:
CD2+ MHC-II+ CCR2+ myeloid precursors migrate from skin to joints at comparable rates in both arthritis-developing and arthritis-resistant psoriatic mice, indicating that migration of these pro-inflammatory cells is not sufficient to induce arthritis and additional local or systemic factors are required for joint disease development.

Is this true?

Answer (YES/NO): YES